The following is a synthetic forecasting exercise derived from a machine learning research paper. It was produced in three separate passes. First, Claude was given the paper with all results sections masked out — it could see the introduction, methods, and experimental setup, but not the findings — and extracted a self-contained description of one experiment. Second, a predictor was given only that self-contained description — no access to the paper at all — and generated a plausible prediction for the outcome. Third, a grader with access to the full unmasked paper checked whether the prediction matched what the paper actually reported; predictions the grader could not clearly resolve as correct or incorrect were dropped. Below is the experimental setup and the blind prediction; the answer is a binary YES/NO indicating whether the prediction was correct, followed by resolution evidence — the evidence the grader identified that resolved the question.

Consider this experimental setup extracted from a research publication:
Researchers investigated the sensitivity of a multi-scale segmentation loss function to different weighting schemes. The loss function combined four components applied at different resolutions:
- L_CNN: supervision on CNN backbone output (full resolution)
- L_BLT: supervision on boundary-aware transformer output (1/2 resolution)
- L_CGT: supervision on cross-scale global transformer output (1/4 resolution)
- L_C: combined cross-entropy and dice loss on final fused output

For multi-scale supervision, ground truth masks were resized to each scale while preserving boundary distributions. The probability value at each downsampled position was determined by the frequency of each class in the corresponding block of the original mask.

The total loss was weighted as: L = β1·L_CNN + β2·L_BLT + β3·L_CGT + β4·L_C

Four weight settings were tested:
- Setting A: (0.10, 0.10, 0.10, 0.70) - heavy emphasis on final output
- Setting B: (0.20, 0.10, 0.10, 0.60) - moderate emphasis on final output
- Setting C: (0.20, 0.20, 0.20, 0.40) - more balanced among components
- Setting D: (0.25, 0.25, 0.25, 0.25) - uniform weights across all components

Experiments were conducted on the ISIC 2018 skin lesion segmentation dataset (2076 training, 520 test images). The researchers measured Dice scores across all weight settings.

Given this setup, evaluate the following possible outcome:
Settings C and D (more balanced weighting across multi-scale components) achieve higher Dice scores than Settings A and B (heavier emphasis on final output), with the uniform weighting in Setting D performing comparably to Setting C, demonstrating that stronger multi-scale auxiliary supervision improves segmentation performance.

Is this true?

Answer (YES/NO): NO